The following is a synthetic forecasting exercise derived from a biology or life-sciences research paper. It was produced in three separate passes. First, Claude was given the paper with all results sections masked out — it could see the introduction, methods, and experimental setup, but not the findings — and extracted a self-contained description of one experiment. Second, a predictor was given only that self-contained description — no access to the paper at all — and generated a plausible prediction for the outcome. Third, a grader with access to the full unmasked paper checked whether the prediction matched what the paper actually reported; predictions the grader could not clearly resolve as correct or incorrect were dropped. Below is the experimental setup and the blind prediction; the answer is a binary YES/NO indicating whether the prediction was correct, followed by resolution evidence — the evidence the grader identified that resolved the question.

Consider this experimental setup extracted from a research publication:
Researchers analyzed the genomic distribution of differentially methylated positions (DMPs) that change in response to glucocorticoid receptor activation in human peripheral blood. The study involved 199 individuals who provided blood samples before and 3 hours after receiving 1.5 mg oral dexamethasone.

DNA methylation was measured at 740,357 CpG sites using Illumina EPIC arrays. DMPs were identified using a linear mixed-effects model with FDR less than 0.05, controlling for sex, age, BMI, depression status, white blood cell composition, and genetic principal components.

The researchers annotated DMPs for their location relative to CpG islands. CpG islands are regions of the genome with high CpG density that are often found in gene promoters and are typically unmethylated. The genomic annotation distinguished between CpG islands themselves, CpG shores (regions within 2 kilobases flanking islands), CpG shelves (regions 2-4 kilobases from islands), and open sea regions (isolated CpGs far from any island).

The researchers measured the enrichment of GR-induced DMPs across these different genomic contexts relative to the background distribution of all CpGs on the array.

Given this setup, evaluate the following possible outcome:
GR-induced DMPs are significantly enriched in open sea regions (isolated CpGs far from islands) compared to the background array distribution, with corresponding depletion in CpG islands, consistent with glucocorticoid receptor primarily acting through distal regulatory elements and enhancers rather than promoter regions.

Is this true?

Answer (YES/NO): YES